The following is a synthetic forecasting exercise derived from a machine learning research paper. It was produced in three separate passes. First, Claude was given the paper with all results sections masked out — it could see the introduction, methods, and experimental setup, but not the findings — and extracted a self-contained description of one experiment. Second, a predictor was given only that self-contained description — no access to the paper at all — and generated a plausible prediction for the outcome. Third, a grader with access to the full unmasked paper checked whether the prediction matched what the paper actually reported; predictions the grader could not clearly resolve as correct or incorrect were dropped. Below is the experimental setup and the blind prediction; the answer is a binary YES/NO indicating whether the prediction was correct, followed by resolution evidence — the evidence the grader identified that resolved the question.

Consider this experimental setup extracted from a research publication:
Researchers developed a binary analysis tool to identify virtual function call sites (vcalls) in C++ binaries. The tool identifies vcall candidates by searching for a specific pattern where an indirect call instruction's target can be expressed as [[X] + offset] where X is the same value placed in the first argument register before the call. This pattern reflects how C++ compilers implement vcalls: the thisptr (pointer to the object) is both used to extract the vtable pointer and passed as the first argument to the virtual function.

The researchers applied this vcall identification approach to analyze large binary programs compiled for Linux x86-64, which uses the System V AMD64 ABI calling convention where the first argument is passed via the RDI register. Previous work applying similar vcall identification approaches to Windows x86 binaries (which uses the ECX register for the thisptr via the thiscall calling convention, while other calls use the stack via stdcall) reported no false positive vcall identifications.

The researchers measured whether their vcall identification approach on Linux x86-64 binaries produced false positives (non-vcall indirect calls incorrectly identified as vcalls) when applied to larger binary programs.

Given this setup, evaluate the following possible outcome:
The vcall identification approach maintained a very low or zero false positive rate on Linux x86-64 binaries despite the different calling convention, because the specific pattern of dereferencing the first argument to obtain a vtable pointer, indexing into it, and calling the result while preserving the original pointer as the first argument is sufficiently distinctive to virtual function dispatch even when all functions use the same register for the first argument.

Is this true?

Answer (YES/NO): NO